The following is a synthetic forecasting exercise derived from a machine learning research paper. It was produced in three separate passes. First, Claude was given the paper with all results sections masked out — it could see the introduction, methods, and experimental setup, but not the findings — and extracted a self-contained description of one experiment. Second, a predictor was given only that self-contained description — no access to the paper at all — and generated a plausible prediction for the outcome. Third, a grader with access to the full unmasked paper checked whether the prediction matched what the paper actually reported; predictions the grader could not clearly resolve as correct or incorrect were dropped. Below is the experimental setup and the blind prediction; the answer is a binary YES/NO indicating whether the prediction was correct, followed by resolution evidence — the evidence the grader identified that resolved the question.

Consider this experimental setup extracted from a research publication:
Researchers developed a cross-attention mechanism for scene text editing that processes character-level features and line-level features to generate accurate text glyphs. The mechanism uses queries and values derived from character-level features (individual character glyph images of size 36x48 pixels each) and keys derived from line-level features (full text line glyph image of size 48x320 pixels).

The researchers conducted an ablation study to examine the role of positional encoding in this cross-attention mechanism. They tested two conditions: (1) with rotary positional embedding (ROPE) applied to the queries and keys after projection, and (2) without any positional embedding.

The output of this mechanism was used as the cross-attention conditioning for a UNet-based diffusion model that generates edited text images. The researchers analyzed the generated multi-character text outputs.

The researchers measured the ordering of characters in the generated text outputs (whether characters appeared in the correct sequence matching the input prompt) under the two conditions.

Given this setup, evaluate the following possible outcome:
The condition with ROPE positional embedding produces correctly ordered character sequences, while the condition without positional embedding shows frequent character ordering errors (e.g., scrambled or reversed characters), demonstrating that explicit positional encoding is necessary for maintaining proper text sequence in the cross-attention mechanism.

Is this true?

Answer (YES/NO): YES